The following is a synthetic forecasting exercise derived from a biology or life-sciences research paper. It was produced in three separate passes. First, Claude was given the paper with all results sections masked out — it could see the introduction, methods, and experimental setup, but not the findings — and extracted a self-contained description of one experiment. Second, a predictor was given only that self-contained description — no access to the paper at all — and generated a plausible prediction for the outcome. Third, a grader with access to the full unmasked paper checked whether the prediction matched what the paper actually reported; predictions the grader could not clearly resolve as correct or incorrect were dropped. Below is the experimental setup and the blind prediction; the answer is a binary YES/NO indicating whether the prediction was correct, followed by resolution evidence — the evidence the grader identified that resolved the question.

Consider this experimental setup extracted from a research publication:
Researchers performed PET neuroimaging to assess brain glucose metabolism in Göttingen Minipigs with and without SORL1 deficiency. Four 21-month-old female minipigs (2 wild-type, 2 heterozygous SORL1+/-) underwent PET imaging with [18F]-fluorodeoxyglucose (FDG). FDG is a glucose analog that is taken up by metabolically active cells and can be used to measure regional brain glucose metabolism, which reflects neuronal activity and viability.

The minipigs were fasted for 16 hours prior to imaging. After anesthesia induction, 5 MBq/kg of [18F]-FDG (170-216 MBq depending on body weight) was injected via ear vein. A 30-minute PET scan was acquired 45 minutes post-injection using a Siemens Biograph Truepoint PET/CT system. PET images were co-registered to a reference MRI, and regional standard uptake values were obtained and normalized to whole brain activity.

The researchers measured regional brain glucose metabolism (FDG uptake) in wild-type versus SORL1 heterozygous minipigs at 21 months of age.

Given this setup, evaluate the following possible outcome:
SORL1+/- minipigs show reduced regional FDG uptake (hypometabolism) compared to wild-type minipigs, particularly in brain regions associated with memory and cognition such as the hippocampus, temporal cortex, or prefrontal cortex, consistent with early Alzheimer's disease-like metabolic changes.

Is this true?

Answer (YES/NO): NO